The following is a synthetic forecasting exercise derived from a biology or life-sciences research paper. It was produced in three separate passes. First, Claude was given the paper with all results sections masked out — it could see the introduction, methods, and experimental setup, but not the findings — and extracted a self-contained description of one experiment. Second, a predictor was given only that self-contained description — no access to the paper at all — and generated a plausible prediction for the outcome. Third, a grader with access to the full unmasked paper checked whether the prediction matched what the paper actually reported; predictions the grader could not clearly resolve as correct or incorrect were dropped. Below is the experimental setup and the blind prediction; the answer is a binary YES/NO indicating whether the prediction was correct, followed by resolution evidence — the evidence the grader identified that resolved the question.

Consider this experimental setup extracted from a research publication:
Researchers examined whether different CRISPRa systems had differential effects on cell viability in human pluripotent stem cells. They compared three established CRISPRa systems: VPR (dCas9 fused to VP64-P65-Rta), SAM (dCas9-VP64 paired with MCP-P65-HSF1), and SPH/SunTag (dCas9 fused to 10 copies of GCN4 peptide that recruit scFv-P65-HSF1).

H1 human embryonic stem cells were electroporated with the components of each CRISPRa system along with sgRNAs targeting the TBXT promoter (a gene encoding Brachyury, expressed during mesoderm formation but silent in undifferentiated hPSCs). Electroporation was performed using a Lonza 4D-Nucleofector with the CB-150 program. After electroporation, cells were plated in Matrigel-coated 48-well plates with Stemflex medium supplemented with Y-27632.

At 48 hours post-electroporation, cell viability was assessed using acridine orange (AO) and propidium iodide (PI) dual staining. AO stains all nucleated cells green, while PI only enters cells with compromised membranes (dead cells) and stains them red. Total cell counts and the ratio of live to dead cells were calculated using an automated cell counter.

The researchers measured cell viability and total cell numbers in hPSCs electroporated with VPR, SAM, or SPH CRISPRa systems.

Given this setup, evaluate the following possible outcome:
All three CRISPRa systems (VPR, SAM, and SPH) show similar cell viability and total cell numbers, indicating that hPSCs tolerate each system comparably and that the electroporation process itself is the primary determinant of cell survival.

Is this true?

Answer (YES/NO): NO